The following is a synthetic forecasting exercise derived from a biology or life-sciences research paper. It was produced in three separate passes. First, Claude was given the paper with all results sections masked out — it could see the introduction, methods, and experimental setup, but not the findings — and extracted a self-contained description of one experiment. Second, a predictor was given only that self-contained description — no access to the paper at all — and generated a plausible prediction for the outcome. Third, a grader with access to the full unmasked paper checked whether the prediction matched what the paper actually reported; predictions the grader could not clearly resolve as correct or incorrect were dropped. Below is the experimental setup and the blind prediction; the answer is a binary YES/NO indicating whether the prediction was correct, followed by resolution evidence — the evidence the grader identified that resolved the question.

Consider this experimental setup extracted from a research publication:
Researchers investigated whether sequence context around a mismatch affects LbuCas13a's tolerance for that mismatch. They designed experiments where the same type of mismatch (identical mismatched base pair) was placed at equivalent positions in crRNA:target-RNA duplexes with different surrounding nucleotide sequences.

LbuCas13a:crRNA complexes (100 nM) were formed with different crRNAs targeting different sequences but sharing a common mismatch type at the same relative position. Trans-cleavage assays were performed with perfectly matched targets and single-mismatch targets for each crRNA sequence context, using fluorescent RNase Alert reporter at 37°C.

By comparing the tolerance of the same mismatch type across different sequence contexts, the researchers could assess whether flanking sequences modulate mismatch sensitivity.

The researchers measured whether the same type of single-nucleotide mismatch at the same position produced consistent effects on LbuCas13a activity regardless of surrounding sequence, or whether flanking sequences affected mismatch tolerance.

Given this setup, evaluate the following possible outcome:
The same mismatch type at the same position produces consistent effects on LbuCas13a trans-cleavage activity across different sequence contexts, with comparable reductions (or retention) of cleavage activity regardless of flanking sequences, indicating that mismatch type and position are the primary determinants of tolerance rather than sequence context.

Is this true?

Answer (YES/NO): NO